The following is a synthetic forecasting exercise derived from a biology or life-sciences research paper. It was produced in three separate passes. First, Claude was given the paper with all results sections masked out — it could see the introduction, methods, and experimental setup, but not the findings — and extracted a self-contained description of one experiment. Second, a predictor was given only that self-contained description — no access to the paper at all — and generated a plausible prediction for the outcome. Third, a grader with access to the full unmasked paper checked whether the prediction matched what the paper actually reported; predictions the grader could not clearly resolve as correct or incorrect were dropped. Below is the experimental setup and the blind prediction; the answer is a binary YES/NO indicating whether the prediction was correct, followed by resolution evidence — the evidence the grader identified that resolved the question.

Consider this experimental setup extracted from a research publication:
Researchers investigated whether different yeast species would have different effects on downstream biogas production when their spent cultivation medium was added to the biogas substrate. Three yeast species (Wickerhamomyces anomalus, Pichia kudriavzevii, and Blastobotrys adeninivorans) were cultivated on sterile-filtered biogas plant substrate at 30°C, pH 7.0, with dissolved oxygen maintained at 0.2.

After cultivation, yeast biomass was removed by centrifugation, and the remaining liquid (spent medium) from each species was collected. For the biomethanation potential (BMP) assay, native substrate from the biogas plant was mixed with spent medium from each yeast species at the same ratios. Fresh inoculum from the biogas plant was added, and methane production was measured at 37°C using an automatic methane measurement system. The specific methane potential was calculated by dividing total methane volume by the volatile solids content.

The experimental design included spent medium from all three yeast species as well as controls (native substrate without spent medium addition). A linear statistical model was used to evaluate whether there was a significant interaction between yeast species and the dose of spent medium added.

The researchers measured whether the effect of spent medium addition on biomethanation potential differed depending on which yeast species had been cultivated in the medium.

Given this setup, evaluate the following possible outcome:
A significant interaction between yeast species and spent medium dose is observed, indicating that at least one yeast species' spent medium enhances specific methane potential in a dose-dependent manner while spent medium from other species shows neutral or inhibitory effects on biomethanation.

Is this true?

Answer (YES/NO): NO